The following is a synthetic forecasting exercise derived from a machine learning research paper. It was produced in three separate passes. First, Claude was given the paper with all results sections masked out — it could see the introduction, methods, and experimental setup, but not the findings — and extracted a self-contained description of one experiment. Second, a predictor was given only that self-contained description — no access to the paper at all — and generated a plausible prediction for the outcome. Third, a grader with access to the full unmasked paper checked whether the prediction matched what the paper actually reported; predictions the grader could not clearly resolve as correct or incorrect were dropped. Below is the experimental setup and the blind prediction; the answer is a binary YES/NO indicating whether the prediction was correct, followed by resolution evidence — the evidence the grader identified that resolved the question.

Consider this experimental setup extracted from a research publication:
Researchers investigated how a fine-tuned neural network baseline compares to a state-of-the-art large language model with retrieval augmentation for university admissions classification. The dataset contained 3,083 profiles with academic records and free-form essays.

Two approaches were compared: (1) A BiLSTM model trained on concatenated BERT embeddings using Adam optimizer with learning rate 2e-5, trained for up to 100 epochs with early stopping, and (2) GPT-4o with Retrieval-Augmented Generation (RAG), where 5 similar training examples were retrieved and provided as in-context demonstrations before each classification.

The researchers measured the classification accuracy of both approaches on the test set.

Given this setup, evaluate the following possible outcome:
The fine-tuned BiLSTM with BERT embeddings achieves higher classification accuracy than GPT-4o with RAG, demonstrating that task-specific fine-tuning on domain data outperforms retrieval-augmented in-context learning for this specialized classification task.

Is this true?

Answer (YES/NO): YES